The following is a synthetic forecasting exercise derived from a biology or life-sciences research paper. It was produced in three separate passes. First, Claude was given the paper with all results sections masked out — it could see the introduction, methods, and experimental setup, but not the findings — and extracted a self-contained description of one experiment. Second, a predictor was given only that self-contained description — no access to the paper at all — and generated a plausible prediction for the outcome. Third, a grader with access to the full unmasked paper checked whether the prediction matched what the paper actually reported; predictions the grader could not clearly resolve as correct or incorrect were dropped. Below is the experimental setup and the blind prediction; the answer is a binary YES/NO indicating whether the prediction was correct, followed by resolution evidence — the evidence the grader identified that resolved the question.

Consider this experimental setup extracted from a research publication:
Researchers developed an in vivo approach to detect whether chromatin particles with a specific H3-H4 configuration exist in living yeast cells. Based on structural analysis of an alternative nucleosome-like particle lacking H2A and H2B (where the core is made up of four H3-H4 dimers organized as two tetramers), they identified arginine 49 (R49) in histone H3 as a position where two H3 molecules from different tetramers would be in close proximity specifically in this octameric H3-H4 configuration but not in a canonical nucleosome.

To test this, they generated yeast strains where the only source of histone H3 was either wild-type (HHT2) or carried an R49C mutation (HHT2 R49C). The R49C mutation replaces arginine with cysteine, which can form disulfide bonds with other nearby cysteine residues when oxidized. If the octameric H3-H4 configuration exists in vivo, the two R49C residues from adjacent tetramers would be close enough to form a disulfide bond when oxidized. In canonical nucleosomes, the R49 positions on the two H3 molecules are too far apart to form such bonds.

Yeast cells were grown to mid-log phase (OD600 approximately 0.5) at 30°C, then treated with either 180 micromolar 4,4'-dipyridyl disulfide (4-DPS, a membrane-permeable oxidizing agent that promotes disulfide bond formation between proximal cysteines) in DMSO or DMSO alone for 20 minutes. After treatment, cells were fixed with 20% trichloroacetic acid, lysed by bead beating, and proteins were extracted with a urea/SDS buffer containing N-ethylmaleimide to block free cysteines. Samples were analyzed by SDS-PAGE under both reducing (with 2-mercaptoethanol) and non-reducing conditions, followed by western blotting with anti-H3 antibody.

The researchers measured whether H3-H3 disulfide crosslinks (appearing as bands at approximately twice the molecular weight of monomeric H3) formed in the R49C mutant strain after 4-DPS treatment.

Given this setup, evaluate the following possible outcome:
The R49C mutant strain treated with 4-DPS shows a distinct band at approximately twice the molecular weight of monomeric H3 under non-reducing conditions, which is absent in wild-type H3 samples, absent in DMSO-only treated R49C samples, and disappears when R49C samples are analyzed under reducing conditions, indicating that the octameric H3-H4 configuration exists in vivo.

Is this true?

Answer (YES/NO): NO